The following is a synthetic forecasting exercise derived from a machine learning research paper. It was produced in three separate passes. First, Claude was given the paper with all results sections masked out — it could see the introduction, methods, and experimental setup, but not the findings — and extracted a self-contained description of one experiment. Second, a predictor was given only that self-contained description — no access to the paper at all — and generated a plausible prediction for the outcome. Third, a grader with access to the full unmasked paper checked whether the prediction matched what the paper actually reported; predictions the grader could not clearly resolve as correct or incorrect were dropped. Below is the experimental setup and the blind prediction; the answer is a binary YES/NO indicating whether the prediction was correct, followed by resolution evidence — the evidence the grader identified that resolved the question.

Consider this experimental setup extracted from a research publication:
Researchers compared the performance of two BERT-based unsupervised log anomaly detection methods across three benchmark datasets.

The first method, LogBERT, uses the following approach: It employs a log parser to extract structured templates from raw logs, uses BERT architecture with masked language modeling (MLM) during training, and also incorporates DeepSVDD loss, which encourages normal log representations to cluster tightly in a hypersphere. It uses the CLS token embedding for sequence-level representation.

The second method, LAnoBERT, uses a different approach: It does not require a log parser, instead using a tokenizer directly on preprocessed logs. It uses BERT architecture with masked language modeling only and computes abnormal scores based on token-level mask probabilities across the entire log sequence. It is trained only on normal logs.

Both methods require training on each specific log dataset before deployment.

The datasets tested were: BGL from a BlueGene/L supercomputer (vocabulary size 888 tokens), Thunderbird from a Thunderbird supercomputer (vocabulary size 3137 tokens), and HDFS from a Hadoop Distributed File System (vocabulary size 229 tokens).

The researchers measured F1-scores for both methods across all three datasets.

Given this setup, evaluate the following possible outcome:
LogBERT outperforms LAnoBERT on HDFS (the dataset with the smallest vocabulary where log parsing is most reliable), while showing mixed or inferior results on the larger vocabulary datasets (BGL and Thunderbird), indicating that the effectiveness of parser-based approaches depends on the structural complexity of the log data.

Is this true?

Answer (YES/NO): NO